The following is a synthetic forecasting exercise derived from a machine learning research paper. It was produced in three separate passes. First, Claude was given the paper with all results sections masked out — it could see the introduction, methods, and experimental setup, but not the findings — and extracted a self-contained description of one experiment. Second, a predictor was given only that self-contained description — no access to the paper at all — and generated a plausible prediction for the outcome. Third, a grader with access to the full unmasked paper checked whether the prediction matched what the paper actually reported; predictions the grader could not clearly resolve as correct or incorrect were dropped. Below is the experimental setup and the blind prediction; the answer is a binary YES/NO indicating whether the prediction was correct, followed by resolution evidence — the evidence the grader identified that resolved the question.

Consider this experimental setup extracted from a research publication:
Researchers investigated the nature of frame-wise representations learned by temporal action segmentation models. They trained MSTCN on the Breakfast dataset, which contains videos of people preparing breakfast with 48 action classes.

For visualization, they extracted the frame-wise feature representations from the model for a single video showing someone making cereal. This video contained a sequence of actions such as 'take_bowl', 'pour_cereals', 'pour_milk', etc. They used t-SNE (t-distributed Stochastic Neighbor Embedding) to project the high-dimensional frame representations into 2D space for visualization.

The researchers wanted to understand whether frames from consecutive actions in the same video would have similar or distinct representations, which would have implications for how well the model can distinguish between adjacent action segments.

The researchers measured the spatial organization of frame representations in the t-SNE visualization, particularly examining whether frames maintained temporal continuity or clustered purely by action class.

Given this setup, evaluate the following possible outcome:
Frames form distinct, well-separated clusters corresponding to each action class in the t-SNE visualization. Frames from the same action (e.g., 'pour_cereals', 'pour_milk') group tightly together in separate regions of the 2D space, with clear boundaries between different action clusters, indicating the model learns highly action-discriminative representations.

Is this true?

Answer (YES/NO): NO